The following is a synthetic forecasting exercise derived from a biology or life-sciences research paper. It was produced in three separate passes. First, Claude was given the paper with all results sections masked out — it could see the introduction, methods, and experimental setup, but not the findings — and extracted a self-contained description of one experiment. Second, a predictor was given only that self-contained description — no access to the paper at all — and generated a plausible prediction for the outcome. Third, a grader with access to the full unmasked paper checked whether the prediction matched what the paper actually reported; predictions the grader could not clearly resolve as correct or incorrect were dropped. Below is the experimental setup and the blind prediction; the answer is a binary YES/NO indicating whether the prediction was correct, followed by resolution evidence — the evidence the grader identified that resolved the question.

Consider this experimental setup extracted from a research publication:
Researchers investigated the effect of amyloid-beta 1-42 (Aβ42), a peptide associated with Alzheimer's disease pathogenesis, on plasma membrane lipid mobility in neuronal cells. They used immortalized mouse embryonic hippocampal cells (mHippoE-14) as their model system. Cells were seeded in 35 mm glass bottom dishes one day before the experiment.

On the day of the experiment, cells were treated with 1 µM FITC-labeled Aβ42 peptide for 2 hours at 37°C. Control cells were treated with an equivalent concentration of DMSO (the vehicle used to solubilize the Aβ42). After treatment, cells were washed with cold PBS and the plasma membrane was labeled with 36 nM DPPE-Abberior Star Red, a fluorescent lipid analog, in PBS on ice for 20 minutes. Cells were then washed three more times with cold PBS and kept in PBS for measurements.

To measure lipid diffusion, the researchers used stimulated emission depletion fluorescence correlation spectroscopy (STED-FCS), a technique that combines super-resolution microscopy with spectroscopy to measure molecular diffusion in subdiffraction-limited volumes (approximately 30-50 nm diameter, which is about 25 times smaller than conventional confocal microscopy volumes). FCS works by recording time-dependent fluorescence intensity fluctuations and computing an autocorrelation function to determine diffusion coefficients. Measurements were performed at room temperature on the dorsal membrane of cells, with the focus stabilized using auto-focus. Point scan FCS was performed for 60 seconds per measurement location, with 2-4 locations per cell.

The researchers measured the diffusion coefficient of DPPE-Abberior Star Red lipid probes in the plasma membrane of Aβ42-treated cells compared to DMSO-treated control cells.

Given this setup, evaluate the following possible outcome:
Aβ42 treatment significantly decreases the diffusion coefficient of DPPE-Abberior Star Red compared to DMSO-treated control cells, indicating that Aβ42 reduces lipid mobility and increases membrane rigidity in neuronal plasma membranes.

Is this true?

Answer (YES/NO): YES